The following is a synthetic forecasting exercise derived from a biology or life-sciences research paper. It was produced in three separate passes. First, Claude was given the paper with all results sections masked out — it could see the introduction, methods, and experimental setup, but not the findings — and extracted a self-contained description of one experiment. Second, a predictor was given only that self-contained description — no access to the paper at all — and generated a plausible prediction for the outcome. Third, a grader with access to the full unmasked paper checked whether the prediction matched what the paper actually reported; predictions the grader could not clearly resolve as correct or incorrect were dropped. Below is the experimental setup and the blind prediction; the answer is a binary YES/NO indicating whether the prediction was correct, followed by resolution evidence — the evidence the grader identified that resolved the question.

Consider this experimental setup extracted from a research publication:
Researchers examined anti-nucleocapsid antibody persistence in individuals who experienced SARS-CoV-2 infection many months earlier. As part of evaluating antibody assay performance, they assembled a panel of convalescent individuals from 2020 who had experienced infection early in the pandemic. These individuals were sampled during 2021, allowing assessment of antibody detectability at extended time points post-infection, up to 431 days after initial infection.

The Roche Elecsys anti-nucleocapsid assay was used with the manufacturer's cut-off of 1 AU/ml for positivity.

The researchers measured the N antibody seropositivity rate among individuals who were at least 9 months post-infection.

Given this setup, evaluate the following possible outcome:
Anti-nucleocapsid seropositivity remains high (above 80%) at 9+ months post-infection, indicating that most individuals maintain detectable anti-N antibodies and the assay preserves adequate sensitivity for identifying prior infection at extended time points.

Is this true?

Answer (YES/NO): YES